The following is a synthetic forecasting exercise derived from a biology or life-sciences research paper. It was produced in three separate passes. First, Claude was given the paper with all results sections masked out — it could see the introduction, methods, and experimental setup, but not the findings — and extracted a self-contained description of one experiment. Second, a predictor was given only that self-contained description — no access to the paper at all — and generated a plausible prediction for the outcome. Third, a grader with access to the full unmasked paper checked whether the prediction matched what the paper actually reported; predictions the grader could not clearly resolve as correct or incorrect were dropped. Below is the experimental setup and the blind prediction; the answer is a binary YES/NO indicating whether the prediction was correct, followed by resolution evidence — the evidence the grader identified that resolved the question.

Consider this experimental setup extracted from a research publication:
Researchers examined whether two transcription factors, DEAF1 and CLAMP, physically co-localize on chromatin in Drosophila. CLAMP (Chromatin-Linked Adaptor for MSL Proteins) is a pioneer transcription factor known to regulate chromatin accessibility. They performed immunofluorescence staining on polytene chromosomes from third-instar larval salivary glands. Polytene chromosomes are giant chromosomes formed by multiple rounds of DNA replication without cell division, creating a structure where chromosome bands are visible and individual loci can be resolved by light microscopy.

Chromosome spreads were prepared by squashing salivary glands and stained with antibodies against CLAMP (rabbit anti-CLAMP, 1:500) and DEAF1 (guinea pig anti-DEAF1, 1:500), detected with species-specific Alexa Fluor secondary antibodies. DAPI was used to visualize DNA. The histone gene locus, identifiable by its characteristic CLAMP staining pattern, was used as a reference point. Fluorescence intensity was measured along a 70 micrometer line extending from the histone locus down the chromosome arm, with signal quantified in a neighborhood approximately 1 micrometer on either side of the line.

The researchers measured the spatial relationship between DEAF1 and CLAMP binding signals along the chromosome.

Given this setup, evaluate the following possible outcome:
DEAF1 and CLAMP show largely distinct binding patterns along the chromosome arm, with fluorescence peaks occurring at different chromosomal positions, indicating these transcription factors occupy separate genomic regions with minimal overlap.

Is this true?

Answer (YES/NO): NO